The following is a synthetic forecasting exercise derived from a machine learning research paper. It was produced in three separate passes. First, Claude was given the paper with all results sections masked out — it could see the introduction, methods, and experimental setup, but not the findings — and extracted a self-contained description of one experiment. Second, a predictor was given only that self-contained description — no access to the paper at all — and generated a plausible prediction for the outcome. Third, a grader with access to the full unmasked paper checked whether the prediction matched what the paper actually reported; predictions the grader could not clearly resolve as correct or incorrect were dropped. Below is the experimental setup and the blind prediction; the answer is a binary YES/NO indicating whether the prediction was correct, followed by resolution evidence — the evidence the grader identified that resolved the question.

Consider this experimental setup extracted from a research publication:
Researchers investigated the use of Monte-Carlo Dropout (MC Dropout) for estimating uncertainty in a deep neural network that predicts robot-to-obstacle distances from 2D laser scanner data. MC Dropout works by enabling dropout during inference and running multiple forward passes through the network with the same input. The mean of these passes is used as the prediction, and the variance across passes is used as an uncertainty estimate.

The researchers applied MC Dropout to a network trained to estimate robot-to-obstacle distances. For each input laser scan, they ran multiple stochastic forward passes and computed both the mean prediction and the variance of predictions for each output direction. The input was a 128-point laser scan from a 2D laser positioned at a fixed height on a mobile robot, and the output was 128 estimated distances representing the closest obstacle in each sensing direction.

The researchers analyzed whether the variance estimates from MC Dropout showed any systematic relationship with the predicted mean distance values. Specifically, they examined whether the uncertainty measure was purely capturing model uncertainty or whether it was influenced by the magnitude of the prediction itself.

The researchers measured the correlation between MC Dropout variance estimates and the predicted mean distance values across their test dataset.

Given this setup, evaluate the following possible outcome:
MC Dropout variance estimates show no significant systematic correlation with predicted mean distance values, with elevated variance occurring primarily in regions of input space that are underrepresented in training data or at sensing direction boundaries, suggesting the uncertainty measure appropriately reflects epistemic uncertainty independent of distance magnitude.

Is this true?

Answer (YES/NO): NO